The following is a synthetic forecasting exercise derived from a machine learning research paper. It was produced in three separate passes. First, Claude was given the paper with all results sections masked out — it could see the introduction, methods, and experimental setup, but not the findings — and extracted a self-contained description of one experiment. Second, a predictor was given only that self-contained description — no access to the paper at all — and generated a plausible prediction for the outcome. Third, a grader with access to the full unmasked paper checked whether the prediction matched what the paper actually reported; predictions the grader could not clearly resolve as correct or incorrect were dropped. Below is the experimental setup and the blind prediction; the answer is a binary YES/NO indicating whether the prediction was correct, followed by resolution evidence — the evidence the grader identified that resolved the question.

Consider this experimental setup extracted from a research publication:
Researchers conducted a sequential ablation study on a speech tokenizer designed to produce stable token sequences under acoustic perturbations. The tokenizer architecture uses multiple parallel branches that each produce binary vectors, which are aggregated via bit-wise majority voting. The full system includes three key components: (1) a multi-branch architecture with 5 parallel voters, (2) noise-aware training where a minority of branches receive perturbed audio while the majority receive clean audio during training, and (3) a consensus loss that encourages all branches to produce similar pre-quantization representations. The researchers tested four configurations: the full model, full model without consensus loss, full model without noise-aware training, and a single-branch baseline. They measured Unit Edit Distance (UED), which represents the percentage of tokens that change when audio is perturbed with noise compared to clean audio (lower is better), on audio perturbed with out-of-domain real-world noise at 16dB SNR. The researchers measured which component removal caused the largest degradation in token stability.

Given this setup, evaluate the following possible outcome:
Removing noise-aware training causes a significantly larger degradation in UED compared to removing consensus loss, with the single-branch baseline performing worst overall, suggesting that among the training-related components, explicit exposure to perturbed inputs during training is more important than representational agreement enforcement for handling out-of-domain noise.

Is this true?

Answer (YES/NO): YES